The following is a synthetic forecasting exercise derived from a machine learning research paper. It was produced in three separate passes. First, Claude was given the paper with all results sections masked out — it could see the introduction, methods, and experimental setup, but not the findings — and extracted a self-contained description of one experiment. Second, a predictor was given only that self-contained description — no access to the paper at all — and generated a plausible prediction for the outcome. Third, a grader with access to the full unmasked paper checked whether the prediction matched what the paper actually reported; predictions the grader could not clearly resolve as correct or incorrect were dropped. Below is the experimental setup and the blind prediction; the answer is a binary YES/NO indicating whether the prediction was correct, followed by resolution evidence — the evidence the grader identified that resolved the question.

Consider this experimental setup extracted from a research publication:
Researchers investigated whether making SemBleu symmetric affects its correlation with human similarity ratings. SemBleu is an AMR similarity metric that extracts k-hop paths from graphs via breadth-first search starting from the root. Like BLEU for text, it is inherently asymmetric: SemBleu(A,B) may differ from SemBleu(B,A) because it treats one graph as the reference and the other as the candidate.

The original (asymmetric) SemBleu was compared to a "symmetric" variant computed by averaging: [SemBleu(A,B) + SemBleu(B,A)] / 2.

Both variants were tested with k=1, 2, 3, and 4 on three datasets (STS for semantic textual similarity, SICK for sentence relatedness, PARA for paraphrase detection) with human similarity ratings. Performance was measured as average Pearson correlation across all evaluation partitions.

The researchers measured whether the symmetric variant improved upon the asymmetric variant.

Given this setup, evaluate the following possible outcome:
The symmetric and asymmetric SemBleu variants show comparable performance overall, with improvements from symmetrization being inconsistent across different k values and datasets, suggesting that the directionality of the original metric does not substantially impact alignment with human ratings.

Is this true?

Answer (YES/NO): NO